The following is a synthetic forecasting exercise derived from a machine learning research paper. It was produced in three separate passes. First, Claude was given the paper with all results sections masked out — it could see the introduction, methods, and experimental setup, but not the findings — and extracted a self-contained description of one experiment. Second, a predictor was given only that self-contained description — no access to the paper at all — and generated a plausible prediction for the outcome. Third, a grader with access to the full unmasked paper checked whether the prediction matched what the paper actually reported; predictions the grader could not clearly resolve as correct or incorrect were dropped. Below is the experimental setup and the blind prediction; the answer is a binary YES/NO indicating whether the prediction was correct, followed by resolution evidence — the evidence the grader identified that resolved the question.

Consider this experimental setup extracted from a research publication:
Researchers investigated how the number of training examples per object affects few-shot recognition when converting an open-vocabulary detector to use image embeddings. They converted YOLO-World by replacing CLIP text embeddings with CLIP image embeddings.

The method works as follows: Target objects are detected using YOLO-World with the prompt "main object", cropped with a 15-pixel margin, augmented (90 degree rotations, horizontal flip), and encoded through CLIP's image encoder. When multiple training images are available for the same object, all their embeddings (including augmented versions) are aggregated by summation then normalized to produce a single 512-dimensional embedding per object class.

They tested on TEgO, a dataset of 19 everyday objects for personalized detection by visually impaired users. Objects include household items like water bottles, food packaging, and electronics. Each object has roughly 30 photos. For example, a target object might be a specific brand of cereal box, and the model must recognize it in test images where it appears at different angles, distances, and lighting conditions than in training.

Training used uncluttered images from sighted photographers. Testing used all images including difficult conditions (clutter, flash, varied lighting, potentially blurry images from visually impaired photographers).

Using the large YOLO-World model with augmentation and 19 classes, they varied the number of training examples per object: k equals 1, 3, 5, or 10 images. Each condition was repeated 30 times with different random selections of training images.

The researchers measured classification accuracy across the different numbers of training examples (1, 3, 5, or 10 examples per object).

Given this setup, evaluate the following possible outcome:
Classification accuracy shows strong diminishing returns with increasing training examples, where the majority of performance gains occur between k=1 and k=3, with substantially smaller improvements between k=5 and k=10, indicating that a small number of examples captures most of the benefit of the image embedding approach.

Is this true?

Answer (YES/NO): YES